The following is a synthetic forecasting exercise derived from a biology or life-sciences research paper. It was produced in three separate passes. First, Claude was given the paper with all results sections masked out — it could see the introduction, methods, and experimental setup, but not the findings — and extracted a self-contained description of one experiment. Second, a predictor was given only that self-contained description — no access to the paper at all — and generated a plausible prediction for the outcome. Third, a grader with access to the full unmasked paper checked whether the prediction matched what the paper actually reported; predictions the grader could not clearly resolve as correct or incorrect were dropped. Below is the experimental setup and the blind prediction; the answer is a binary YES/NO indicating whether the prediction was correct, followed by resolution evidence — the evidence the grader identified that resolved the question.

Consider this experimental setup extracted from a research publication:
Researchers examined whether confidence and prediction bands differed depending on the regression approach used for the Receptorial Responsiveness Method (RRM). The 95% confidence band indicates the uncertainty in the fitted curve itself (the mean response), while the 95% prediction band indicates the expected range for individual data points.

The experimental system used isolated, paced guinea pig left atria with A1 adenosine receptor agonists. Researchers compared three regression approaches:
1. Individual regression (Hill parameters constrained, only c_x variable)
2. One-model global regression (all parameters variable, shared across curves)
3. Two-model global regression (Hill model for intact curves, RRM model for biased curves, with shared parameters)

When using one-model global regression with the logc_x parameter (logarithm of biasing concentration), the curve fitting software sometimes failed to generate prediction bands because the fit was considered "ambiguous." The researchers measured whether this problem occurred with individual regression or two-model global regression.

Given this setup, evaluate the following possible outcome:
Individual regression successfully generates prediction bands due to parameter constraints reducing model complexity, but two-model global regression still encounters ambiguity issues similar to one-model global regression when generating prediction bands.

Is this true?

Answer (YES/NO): NO